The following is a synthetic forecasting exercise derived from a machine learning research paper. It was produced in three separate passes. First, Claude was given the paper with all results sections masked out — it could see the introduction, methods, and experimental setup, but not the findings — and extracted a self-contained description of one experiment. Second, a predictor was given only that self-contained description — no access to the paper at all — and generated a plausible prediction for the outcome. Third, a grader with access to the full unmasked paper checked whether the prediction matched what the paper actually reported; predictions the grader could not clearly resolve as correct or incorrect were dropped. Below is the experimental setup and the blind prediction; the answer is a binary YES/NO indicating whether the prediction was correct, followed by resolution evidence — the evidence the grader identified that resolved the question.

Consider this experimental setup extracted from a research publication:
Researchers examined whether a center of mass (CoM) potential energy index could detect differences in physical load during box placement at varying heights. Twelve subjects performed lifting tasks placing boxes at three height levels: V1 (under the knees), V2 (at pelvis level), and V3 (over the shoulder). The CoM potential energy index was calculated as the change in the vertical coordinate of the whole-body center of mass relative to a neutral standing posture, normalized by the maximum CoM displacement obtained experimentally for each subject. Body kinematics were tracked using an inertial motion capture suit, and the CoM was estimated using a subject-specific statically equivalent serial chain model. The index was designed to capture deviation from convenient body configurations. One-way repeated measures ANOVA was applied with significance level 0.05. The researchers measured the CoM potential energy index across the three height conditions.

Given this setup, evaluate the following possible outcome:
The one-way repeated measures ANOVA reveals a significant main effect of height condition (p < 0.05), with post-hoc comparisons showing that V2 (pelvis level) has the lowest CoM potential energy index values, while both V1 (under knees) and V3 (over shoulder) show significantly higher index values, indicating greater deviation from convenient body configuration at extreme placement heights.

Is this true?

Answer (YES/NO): NO